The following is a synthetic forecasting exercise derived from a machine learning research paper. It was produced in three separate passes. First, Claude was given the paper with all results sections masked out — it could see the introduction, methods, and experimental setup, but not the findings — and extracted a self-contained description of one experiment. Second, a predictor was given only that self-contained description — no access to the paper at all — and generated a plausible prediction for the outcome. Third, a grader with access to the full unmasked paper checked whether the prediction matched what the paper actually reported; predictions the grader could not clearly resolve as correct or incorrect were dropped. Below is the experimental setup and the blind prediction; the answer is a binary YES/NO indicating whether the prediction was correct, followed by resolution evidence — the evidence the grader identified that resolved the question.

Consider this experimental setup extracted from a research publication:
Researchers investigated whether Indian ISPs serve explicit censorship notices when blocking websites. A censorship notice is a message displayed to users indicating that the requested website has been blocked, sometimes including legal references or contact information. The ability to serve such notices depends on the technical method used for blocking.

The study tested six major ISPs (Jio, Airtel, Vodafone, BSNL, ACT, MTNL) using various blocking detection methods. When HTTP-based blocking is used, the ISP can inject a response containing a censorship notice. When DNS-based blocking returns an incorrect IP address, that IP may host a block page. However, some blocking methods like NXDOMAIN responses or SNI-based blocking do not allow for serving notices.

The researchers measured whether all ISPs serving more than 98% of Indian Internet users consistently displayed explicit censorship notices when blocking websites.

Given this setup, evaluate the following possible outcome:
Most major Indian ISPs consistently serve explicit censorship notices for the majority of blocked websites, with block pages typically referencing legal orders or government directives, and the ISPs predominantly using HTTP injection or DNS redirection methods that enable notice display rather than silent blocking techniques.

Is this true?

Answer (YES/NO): NO